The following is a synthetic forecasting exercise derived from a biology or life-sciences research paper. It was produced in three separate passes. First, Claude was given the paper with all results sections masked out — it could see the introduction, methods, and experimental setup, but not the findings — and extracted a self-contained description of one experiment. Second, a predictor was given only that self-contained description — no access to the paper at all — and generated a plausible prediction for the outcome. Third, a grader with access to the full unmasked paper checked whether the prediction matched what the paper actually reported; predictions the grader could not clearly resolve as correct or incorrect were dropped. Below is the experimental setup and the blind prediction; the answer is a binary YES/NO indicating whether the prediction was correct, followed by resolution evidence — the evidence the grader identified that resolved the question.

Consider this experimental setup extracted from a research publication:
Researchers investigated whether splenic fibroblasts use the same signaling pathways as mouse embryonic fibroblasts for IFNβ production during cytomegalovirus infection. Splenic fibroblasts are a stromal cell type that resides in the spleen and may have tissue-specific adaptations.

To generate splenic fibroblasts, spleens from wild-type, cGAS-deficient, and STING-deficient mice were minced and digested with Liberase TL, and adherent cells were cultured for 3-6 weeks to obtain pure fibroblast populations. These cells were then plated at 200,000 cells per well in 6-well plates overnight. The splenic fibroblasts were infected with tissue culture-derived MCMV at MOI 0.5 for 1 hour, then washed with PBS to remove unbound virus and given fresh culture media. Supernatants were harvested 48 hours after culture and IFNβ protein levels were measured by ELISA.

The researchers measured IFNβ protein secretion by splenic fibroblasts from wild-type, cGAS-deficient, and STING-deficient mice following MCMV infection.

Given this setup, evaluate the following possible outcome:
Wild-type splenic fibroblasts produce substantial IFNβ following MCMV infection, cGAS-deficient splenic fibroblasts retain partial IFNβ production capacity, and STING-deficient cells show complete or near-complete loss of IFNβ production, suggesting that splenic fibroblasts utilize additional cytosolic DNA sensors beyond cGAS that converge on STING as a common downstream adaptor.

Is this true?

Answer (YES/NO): NO